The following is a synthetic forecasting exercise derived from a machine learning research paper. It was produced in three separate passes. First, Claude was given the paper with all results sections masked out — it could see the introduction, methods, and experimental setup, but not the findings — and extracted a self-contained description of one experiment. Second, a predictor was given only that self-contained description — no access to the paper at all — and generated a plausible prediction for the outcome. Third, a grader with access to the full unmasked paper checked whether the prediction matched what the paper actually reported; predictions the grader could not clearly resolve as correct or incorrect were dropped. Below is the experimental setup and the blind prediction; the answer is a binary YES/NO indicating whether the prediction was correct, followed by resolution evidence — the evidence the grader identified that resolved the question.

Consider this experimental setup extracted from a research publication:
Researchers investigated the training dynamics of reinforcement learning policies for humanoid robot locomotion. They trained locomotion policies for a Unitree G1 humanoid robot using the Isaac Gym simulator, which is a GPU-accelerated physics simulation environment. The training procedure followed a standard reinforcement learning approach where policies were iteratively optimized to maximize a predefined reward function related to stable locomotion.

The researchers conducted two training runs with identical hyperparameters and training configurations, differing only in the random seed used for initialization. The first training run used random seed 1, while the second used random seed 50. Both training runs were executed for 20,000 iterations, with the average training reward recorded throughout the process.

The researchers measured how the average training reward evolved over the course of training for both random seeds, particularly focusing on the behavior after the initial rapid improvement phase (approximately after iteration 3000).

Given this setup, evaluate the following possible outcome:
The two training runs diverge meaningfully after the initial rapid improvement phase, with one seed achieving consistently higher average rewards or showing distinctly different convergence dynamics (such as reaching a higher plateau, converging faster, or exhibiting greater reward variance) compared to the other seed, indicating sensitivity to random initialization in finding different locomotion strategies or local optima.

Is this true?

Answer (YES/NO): YES